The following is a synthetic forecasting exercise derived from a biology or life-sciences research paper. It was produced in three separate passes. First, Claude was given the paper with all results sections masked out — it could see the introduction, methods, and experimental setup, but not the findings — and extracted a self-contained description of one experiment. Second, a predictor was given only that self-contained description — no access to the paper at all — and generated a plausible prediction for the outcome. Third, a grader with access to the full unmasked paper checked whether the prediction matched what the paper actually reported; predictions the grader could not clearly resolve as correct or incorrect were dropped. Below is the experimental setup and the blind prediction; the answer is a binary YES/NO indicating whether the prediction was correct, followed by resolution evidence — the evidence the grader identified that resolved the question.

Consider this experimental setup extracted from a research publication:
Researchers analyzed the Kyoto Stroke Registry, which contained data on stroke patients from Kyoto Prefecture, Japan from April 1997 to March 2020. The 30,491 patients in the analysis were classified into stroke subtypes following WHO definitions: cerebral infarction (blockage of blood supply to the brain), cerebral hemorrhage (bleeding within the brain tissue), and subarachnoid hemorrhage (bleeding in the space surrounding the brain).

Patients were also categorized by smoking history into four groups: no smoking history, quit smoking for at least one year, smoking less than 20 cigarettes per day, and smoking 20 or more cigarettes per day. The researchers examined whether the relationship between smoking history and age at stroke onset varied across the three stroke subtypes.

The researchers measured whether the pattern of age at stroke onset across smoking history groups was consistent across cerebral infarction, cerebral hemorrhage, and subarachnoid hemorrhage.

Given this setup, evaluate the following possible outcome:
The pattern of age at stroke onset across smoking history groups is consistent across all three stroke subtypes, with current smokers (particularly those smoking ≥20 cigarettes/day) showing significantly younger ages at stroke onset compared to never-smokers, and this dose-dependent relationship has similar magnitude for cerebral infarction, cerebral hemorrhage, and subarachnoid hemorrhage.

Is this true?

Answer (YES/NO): NO